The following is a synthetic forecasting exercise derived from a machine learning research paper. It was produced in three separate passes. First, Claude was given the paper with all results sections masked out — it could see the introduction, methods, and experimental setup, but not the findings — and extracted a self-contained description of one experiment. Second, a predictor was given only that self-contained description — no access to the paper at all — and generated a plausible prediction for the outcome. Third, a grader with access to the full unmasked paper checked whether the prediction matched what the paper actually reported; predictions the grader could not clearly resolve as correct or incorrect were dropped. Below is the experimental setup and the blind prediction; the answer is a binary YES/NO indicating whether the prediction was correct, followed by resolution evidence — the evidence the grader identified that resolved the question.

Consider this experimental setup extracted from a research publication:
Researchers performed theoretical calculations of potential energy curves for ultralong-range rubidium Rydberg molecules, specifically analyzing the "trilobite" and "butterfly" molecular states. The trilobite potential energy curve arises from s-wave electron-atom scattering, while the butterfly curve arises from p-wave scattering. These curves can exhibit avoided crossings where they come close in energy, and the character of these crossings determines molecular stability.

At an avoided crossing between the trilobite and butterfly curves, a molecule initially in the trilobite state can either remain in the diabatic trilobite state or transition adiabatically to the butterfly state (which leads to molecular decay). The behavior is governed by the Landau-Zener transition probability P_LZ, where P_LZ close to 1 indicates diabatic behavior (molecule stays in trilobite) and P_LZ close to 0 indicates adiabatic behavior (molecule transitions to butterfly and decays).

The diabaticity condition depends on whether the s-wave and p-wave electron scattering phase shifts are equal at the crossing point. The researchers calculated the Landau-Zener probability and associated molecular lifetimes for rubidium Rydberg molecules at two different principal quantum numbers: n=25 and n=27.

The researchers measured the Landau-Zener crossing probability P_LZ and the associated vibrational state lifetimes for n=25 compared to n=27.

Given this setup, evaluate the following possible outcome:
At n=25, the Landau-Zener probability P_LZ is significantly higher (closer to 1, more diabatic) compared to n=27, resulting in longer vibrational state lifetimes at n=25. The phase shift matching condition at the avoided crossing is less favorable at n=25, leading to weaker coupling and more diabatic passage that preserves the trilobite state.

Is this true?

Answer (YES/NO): YES